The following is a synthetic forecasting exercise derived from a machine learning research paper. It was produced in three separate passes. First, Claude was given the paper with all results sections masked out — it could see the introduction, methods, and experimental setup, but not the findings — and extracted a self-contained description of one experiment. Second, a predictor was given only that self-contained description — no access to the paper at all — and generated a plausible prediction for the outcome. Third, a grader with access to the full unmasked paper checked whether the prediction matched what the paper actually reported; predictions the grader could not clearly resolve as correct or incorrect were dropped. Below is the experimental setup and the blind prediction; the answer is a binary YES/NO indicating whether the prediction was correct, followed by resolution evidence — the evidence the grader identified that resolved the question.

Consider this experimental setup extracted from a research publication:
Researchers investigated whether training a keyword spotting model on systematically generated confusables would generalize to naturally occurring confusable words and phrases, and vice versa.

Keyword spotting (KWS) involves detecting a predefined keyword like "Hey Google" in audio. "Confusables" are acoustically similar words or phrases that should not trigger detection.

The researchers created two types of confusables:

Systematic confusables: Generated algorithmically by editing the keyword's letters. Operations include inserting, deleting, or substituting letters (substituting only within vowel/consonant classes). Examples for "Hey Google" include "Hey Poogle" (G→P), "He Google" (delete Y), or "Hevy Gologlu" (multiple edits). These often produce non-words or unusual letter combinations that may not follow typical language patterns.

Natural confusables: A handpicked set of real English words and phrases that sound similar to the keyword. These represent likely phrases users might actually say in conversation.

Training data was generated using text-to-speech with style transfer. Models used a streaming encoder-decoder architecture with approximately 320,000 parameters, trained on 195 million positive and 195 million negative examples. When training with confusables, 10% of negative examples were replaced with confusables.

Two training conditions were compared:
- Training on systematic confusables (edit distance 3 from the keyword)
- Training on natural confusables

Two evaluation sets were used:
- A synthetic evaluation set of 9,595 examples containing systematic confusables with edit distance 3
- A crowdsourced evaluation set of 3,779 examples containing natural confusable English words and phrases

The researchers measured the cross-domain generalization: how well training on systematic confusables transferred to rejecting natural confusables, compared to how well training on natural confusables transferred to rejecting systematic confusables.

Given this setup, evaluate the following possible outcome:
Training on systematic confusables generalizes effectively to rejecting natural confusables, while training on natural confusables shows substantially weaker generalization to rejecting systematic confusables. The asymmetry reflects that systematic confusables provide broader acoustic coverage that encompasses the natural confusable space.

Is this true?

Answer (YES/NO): YES